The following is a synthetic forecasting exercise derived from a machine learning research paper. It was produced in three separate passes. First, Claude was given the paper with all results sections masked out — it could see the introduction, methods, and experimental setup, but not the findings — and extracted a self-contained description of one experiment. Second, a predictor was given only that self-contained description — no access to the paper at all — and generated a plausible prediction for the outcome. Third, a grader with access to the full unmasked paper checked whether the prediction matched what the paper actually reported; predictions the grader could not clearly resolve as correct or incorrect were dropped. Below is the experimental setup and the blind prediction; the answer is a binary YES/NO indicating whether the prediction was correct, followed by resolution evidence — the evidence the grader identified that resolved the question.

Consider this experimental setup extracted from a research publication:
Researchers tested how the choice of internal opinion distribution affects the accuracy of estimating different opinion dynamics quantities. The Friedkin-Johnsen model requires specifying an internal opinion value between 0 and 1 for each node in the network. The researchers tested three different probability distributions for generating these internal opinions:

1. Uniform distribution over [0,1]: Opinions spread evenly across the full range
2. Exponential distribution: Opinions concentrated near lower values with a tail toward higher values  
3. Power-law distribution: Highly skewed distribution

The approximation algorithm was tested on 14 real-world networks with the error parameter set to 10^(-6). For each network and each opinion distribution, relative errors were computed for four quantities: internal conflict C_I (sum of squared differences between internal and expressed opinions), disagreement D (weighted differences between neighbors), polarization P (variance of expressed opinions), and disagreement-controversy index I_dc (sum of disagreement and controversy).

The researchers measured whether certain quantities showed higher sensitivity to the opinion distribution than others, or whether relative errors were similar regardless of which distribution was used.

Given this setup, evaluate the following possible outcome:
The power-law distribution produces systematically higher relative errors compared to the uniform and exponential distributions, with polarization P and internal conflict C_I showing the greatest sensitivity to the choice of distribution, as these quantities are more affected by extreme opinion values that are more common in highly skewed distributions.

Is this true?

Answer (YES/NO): NO